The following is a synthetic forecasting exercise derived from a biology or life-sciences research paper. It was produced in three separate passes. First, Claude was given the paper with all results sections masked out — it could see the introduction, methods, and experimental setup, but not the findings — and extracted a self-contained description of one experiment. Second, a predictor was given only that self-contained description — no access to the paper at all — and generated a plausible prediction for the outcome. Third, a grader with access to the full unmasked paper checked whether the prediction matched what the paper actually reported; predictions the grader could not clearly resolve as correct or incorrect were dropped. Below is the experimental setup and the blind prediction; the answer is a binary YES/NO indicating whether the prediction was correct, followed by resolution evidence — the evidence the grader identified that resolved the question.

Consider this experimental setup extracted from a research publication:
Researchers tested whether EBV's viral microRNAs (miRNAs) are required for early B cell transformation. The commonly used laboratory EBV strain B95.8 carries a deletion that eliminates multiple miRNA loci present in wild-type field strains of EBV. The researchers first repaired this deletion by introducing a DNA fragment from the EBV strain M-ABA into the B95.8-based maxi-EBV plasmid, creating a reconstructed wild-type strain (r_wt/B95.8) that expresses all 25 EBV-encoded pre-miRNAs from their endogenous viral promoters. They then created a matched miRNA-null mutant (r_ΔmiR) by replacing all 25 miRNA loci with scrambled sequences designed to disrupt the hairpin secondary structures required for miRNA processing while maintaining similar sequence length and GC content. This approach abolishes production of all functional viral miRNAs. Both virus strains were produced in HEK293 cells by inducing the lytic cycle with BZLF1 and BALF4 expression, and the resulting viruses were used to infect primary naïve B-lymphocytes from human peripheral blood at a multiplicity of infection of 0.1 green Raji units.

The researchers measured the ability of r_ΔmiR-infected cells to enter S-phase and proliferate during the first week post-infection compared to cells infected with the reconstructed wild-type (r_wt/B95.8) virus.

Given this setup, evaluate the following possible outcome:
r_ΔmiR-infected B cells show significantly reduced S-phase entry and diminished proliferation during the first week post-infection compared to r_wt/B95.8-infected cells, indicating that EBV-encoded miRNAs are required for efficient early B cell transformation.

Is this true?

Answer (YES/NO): YES